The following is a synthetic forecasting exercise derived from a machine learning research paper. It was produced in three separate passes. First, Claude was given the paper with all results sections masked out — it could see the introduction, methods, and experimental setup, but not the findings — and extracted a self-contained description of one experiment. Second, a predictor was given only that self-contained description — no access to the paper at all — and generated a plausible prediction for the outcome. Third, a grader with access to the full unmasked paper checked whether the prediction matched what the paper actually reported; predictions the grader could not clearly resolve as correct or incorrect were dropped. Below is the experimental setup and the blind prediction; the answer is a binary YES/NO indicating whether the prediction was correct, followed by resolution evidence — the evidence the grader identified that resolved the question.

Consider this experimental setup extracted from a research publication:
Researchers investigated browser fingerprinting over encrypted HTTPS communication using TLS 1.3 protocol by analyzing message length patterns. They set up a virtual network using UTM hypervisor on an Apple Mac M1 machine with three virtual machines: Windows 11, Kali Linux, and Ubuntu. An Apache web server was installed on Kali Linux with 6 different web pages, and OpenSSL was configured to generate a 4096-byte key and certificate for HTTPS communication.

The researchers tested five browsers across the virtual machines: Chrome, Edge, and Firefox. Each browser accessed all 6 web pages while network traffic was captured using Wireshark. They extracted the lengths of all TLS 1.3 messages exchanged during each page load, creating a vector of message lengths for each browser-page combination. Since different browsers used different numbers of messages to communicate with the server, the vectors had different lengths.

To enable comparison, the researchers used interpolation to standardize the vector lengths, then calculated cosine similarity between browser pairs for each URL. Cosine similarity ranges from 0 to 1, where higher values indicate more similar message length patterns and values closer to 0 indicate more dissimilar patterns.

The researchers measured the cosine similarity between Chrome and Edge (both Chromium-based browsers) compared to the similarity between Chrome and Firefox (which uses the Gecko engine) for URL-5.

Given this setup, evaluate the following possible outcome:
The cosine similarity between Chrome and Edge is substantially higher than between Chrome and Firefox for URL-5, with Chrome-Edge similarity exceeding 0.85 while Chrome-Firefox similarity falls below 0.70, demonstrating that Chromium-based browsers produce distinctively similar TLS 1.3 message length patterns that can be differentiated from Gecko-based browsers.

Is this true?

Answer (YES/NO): YES